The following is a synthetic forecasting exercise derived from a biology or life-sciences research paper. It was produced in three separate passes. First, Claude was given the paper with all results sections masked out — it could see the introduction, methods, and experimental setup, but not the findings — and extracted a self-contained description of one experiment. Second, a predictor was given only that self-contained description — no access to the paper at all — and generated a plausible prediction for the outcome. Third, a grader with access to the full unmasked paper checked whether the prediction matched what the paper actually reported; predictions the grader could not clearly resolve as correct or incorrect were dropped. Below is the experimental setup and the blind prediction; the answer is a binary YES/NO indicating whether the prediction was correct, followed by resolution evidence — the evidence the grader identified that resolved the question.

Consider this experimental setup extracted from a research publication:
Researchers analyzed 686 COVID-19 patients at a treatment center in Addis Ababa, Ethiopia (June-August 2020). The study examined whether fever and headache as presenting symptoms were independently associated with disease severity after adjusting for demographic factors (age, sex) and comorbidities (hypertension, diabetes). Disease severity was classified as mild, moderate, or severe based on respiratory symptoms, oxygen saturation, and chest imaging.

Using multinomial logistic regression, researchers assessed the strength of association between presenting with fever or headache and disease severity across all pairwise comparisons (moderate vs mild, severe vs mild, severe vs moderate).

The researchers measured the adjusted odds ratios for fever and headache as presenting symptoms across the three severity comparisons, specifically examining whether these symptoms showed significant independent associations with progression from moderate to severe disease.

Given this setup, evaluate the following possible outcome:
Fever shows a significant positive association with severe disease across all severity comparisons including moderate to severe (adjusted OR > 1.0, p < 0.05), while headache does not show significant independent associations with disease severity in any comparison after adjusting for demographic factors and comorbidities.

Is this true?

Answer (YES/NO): NO